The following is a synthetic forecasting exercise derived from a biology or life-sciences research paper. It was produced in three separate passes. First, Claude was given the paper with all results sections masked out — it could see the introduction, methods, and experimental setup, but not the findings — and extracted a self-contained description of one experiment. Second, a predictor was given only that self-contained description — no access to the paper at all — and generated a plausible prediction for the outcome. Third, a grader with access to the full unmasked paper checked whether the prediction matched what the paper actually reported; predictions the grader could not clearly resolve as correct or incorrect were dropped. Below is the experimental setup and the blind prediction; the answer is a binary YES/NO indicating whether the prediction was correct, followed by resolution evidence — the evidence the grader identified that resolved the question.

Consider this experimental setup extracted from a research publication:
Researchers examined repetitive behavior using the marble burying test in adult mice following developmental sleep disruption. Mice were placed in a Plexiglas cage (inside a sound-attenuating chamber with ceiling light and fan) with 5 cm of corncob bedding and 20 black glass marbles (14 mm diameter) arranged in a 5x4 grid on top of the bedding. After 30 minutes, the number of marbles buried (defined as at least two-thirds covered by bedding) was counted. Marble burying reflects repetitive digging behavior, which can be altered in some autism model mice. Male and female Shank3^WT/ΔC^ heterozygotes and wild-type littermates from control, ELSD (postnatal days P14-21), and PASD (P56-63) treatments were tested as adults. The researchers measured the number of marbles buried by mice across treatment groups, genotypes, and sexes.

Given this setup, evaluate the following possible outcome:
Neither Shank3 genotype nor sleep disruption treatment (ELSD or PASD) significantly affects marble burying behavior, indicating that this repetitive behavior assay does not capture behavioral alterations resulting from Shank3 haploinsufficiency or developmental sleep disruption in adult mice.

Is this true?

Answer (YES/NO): YES